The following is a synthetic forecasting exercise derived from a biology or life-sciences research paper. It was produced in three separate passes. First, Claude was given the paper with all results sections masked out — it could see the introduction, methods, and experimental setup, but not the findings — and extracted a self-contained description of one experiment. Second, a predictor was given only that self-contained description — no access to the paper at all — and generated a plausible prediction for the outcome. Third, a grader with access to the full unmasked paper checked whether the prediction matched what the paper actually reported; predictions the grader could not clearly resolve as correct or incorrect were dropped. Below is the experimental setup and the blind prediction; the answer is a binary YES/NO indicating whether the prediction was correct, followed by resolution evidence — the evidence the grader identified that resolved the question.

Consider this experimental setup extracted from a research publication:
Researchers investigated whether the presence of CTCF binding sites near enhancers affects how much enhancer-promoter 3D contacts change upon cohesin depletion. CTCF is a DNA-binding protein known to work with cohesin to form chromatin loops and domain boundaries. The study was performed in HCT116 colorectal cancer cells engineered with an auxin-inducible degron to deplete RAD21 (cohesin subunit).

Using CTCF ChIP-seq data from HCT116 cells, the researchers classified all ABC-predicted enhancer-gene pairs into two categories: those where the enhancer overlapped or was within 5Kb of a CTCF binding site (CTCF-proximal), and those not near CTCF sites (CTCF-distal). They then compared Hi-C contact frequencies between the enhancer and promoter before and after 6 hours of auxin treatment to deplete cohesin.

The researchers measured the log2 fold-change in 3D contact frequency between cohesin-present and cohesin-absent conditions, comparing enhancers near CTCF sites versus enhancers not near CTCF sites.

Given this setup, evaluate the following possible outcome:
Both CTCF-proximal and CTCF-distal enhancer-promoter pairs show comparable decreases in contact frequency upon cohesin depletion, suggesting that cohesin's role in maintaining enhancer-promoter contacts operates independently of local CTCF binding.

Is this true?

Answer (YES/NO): YES